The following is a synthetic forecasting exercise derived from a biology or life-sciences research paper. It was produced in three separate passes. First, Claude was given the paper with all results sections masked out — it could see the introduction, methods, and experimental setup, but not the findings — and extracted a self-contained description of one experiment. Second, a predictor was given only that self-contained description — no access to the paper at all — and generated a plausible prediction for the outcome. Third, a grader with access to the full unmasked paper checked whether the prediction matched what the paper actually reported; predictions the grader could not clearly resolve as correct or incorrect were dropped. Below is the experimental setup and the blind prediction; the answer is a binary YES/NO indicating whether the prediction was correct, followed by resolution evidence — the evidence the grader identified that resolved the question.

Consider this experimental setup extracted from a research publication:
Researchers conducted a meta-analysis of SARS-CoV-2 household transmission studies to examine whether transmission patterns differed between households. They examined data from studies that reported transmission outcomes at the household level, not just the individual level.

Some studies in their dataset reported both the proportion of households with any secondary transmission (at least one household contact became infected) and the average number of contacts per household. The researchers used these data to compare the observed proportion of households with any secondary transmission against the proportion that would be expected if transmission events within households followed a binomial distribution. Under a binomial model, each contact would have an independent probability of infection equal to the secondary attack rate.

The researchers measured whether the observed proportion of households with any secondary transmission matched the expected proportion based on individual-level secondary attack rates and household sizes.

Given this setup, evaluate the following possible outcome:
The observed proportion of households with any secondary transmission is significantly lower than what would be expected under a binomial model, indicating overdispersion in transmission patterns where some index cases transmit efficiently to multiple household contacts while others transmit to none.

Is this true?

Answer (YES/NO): YES